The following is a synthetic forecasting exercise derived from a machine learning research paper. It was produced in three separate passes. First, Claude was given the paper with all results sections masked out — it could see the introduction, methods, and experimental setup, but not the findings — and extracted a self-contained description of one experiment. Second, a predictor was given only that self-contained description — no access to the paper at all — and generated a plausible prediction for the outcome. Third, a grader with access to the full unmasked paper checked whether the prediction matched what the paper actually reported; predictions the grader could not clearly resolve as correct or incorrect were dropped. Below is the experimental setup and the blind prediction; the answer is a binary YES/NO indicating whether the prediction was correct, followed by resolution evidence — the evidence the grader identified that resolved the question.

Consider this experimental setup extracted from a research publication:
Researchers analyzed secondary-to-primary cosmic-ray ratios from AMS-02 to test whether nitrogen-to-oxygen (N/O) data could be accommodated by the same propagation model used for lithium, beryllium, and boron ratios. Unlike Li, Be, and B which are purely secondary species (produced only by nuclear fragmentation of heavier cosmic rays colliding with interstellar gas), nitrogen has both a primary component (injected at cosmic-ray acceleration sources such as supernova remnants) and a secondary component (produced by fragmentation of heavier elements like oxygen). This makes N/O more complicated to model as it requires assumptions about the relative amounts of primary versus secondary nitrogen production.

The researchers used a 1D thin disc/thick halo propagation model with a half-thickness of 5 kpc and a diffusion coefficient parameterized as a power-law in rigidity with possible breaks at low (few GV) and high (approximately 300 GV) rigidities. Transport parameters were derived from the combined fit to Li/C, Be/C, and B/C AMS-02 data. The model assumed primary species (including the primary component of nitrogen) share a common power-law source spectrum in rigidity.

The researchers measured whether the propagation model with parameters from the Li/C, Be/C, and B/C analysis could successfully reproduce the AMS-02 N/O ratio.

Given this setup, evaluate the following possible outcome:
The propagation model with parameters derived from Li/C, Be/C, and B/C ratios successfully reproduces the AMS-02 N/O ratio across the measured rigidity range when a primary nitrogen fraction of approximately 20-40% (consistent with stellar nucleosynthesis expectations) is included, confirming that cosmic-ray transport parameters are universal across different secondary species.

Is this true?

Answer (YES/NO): NO